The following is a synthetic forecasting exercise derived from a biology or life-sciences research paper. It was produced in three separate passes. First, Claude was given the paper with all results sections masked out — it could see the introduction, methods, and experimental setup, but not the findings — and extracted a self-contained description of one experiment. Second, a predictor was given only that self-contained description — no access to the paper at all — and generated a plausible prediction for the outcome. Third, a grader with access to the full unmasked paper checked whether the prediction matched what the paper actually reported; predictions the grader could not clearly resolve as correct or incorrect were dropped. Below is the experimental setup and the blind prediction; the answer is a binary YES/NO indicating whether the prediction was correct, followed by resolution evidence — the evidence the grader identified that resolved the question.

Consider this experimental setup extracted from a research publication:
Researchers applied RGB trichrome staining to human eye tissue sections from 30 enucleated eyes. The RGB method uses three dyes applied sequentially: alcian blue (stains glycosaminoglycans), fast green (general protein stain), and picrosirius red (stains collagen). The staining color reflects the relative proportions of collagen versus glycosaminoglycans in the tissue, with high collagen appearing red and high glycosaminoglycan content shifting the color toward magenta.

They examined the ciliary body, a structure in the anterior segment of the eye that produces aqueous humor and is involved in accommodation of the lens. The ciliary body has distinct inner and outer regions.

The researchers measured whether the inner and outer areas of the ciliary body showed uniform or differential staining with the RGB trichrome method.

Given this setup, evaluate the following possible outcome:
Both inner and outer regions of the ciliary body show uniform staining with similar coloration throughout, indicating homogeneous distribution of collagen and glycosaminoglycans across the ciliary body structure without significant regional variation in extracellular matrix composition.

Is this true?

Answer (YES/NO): NO